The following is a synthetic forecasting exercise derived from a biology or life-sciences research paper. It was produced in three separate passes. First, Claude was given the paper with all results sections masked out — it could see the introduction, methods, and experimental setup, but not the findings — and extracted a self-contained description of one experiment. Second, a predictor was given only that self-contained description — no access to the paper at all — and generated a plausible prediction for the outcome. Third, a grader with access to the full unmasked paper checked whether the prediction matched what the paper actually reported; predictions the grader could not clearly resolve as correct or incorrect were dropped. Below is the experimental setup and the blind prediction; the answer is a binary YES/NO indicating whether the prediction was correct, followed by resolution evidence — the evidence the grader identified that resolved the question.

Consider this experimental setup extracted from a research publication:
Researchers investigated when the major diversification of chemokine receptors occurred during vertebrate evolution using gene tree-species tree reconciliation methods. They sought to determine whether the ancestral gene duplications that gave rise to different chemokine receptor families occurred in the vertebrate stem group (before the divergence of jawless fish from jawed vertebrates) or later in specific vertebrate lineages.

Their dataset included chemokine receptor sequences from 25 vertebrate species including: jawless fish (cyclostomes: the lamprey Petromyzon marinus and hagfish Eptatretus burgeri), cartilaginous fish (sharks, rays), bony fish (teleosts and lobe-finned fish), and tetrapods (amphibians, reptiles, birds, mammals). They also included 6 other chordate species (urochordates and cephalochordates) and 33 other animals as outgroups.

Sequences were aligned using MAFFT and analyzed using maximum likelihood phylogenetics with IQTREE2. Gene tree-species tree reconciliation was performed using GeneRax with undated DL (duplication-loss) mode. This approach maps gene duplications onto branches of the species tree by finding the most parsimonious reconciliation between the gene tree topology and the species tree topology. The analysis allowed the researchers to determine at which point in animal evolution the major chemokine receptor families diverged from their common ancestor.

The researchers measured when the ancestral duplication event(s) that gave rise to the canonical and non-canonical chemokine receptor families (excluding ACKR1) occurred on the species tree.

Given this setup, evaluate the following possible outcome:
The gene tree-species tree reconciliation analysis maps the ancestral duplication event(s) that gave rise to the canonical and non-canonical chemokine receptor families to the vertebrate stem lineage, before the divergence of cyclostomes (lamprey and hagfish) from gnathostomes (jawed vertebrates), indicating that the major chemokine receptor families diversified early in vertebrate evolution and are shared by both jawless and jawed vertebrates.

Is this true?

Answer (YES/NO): YES